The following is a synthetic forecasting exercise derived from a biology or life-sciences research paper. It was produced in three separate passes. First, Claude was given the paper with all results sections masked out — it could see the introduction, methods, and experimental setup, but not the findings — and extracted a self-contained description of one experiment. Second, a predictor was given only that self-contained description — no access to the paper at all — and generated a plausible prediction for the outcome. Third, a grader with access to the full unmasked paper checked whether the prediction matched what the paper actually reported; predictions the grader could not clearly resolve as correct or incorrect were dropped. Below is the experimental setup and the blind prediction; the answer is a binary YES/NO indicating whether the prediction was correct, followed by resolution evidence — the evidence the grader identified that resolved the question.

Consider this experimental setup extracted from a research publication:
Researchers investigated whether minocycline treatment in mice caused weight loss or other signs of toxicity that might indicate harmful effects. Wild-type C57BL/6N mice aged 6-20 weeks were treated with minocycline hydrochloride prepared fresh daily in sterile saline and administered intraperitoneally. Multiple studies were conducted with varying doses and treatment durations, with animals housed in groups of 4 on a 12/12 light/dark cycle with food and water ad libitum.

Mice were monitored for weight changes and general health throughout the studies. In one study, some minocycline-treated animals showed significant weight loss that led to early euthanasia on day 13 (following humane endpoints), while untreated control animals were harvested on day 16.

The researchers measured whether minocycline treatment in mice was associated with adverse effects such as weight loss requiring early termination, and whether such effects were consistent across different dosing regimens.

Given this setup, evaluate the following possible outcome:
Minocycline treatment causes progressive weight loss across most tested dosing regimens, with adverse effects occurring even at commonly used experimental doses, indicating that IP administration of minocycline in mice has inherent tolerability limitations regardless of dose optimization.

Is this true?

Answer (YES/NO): NO